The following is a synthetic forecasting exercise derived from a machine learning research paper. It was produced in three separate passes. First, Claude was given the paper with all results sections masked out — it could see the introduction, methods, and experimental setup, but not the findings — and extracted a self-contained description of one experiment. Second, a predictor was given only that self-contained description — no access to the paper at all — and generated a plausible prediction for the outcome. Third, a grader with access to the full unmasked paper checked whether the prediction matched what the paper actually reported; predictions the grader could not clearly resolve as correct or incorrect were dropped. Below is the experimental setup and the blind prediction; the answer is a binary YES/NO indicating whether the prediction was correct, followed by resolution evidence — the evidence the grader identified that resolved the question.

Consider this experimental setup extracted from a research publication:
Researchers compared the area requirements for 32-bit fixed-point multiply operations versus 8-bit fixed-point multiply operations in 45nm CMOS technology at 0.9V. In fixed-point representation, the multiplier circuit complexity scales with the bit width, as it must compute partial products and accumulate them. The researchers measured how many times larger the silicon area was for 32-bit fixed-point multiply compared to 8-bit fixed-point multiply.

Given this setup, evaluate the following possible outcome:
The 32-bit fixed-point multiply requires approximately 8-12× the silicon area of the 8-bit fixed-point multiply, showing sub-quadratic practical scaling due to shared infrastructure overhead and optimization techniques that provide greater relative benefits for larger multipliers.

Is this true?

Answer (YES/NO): NO